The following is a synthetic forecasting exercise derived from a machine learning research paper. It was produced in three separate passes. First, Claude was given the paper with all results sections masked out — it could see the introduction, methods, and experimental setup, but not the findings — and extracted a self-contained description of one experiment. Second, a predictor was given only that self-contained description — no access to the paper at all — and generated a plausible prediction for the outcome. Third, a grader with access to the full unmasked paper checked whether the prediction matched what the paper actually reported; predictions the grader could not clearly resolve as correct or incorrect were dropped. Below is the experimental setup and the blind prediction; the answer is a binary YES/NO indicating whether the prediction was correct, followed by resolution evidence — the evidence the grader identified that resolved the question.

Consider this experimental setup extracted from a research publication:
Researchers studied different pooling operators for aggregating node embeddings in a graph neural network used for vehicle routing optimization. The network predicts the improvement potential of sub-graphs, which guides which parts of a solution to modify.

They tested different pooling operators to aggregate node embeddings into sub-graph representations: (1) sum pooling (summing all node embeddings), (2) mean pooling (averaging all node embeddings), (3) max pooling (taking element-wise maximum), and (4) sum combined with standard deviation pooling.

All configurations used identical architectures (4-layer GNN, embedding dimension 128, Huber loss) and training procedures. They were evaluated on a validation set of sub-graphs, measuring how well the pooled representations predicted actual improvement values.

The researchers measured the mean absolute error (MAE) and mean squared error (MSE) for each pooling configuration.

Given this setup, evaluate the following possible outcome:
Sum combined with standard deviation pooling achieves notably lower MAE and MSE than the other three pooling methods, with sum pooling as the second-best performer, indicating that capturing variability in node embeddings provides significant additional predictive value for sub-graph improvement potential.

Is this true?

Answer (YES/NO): NO